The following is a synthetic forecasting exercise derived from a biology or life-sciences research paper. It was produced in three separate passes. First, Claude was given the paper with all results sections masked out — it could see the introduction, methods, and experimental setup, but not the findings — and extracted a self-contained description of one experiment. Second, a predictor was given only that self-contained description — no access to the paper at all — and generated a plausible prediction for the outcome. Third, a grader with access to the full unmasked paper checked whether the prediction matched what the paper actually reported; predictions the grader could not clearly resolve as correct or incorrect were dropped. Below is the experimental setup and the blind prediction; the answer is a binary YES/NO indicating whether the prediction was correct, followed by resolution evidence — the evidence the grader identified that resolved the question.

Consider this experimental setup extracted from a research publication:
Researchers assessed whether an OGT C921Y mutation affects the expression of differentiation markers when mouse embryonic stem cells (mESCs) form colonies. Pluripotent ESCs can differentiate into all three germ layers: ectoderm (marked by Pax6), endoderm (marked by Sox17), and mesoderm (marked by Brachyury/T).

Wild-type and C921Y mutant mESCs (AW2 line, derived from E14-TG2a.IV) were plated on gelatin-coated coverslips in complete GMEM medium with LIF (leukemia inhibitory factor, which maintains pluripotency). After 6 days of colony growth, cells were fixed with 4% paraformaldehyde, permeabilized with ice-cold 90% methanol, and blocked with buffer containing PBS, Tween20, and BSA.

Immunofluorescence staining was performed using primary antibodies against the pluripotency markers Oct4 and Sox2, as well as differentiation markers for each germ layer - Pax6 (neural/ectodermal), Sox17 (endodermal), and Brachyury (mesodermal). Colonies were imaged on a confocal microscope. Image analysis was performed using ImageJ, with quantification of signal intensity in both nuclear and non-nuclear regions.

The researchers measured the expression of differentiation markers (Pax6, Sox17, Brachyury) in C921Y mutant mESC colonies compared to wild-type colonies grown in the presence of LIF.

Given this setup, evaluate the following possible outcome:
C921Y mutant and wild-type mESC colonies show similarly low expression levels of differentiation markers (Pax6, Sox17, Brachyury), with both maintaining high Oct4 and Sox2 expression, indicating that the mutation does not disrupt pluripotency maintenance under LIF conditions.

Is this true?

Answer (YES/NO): NO